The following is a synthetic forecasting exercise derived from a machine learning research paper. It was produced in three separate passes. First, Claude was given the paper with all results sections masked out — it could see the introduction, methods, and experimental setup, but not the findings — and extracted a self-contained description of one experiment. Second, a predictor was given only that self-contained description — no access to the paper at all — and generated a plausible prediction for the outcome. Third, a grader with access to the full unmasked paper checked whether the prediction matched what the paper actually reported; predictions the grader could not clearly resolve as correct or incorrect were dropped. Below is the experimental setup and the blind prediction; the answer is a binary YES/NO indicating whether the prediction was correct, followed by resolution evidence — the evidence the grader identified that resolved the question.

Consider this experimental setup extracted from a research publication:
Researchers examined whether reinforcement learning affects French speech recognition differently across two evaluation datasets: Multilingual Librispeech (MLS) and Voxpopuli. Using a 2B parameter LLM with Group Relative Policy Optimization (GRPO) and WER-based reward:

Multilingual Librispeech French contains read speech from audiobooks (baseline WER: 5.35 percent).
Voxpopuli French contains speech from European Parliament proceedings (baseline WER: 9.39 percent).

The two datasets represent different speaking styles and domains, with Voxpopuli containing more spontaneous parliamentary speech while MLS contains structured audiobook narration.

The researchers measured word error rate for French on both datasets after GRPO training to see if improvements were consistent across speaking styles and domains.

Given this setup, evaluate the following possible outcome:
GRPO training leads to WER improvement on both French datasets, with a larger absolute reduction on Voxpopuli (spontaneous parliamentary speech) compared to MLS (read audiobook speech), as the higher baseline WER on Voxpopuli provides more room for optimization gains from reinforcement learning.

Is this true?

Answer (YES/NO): YES